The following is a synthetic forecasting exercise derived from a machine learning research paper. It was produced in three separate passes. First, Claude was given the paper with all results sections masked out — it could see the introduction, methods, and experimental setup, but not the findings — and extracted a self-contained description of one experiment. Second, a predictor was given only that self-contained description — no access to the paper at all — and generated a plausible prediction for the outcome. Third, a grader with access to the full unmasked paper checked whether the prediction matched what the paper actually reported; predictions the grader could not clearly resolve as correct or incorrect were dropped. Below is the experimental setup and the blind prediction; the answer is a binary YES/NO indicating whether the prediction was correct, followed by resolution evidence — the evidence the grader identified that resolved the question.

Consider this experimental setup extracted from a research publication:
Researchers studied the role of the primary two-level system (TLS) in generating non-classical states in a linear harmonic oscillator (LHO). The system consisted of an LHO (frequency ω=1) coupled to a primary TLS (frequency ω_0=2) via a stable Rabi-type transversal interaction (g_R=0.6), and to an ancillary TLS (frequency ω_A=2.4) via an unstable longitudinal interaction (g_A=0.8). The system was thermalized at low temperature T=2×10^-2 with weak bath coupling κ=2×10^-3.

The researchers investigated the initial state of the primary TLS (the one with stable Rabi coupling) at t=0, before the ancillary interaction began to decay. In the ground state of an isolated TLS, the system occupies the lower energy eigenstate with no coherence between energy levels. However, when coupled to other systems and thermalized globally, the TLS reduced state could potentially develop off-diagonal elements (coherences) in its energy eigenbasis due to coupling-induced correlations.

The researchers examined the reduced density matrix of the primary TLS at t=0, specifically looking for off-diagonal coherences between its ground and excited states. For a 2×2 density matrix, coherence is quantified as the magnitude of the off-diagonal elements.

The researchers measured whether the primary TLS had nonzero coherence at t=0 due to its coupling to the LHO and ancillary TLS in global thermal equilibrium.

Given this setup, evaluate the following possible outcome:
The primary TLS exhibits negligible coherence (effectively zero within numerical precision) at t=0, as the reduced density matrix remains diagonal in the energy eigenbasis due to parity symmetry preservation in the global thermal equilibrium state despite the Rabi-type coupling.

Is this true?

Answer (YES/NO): NO